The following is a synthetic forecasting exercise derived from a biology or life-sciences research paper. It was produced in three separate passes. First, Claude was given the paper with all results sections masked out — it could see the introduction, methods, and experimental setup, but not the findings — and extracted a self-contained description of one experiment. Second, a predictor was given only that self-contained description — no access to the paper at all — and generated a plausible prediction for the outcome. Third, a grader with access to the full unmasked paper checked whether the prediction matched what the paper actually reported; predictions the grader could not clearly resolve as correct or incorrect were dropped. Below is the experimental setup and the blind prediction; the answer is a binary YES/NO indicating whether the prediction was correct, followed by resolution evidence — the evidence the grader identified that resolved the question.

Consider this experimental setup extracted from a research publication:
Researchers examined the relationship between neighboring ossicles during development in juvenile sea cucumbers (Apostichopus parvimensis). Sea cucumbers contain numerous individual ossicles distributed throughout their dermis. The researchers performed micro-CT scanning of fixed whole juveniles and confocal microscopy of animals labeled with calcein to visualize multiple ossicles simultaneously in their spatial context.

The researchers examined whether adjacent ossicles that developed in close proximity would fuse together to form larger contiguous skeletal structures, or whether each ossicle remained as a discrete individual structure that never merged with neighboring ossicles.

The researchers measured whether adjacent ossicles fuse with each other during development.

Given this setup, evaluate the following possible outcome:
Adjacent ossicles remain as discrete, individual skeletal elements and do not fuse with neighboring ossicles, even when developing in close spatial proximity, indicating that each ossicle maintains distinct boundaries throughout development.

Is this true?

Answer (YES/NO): YES